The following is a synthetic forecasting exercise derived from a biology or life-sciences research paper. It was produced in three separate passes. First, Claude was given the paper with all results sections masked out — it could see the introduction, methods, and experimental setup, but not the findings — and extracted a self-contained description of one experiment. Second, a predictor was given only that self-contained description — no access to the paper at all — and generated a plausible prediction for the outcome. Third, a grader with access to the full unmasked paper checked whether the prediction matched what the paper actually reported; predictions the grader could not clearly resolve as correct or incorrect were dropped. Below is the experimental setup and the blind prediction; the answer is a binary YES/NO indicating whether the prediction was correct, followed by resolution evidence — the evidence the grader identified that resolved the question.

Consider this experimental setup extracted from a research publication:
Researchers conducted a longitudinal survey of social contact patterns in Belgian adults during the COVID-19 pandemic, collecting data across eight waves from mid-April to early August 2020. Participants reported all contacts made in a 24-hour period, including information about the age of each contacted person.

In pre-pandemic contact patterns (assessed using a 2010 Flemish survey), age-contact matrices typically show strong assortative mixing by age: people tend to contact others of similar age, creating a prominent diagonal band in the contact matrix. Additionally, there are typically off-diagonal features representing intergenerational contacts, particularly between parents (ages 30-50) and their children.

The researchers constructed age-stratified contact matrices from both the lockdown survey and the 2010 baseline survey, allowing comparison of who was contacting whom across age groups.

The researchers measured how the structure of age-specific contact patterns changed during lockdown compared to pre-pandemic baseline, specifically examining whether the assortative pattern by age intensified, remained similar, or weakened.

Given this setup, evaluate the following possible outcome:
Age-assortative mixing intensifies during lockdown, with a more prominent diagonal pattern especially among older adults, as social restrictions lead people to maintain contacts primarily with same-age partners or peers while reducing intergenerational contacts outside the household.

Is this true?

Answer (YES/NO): NO